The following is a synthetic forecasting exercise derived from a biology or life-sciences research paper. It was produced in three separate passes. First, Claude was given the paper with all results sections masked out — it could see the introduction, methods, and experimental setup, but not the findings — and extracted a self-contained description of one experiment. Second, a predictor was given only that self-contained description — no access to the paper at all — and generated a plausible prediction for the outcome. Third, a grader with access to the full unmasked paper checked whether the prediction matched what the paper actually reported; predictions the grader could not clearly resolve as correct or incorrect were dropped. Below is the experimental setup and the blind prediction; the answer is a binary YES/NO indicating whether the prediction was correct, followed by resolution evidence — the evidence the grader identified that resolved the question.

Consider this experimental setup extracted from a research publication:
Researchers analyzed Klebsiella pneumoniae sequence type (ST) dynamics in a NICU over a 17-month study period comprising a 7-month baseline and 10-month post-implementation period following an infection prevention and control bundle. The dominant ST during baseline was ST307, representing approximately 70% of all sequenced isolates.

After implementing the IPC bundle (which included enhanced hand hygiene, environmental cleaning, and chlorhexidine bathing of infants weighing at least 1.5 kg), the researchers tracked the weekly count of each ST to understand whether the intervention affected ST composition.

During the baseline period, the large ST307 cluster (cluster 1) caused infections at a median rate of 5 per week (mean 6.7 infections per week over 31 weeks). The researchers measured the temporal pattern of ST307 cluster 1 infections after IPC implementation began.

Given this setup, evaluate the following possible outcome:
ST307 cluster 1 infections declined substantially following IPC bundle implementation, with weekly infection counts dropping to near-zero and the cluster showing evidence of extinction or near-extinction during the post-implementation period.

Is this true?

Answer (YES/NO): YES